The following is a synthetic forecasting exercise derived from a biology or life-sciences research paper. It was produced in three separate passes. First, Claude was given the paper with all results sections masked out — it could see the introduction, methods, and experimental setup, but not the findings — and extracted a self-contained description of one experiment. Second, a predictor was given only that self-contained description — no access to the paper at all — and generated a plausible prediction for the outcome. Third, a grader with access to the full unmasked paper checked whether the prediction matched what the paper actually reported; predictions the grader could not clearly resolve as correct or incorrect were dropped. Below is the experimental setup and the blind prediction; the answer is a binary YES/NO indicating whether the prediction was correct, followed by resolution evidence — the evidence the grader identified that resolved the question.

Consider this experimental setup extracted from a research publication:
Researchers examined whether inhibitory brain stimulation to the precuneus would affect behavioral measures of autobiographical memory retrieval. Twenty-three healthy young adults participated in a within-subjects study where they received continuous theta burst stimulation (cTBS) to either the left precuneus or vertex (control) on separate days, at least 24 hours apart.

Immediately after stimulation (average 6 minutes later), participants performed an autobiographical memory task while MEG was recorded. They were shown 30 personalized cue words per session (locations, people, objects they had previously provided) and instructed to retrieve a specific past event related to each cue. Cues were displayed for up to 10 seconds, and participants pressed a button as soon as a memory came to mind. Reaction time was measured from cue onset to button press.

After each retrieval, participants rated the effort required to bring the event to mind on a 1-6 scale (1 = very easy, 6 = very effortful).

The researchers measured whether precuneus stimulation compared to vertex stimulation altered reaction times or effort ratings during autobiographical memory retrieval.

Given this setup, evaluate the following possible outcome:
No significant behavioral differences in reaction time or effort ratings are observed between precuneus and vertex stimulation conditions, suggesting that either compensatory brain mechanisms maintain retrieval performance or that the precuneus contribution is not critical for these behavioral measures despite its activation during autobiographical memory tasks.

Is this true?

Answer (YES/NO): YES